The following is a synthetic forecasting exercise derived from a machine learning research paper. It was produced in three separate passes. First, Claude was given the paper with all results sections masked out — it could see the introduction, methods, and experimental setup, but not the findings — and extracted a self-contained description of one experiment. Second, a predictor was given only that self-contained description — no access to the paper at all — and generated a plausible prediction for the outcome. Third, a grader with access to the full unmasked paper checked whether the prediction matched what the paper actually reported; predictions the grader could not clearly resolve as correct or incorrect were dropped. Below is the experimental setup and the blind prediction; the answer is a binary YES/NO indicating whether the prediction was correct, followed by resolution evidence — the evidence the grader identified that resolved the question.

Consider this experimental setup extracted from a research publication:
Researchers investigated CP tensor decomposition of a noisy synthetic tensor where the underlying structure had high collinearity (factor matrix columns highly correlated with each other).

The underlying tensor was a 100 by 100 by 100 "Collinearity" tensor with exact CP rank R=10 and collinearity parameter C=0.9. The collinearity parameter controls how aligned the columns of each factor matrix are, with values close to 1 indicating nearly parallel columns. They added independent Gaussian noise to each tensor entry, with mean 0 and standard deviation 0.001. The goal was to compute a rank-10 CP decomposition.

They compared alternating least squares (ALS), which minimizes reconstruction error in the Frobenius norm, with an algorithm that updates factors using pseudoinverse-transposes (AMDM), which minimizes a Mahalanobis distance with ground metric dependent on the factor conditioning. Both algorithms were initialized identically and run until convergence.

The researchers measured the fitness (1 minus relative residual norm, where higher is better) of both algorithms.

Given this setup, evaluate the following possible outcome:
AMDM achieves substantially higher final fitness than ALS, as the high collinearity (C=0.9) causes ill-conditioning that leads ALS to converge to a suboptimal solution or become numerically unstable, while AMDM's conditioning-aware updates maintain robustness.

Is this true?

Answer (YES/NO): NO